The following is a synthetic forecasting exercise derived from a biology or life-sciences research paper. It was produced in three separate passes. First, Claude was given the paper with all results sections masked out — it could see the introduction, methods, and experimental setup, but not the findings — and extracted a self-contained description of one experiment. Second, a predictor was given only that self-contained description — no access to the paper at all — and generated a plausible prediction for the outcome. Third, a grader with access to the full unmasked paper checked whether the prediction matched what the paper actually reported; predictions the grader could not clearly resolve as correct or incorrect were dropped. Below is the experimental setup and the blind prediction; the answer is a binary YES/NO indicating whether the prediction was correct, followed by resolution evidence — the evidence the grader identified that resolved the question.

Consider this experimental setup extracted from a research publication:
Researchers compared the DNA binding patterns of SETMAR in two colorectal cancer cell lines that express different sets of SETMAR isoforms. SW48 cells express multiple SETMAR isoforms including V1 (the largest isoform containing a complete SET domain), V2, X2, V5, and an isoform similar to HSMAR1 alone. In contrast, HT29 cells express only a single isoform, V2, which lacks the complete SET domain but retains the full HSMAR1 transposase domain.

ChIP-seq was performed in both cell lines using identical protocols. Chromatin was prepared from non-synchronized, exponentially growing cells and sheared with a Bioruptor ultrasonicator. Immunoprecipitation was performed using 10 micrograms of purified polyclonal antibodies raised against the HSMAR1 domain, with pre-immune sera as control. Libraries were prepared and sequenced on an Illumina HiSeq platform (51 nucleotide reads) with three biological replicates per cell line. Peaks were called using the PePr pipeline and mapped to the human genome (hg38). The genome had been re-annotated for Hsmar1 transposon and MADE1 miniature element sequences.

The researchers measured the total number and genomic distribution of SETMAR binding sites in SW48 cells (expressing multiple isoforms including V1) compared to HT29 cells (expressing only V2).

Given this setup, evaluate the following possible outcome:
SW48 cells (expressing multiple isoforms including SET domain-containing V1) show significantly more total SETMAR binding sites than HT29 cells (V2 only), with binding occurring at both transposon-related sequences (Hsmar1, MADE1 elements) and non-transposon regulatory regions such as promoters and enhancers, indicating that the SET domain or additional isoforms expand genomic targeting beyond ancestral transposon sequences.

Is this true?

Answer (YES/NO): YES